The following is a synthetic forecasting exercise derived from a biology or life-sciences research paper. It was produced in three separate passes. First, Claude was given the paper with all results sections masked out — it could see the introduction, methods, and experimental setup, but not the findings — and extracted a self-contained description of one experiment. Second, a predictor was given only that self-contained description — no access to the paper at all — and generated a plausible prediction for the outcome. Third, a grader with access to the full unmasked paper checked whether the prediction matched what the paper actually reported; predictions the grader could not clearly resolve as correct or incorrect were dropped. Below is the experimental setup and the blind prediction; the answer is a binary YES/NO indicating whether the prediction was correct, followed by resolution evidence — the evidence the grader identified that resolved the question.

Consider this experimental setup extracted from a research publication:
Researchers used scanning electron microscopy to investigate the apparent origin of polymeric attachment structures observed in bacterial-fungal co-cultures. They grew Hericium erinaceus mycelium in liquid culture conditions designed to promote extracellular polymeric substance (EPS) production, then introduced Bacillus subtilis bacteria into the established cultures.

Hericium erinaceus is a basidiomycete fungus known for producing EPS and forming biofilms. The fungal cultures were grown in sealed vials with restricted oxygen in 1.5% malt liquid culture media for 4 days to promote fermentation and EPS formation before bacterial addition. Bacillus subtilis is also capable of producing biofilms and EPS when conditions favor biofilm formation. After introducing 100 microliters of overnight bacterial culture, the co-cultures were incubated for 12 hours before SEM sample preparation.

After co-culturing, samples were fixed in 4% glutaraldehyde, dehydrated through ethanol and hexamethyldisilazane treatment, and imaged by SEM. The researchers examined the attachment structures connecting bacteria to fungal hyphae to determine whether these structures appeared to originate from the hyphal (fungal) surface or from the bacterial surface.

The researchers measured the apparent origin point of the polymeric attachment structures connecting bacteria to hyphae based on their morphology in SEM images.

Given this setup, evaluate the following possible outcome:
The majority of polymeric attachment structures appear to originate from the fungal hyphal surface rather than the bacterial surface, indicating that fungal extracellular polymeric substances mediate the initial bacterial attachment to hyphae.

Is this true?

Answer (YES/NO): YES